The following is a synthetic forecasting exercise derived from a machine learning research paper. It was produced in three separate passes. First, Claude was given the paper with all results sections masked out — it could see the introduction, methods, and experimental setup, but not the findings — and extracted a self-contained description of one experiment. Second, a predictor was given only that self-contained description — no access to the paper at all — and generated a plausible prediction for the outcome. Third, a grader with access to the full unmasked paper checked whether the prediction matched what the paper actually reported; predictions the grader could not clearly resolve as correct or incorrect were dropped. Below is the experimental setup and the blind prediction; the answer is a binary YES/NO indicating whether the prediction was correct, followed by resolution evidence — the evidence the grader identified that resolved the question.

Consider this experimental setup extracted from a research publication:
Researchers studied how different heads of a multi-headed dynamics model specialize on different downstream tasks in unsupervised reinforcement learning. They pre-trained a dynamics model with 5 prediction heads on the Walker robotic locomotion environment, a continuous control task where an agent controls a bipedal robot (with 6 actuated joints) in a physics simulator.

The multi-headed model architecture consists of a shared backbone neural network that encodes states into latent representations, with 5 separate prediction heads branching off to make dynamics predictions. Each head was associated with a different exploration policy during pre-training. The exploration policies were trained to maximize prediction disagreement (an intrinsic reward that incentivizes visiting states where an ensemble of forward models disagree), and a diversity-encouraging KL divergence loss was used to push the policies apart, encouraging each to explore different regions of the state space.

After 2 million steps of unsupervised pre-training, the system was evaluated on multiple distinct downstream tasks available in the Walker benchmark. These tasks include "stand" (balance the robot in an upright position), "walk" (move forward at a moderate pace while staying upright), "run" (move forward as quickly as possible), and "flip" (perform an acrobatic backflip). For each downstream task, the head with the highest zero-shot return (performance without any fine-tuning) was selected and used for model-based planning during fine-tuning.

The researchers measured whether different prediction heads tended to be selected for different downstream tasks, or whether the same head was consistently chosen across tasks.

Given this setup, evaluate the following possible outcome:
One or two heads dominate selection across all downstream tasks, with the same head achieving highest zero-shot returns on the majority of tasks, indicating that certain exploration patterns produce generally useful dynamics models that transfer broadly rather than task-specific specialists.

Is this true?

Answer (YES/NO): NO